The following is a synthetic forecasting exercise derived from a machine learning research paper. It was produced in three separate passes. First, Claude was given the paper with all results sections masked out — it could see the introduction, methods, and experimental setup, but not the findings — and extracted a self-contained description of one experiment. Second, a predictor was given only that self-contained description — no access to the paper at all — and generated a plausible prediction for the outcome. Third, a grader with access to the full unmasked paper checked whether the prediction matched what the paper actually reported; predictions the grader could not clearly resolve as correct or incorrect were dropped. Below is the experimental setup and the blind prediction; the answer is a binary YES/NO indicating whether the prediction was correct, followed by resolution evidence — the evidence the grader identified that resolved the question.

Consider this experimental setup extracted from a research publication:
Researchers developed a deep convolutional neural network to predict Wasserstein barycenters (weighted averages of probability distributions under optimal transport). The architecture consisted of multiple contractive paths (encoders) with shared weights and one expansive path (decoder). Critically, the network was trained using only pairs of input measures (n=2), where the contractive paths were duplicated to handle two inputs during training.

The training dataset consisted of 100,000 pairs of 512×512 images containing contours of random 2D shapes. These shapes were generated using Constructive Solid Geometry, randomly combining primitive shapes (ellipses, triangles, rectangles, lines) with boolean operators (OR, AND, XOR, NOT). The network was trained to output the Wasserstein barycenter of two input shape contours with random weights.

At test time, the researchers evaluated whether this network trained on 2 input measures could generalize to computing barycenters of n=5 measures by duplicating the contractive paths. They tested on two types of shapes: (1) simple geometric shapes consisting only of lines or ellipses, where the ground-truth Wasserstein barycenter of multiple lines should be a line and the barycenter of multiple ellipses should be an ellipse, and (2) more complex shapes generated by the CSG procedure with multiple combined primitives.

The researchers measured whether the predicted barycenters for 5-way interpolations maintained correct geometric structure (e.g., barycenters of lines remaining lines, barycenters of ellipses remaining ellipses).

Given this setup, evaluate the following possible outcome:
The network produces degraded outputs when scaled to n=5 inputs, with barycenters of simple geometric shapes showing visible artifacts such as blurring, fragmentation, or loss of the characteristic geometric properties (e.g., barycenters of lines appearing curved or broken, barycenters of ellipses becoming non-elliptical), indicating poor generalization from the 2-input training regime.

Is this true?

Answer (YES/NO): NO